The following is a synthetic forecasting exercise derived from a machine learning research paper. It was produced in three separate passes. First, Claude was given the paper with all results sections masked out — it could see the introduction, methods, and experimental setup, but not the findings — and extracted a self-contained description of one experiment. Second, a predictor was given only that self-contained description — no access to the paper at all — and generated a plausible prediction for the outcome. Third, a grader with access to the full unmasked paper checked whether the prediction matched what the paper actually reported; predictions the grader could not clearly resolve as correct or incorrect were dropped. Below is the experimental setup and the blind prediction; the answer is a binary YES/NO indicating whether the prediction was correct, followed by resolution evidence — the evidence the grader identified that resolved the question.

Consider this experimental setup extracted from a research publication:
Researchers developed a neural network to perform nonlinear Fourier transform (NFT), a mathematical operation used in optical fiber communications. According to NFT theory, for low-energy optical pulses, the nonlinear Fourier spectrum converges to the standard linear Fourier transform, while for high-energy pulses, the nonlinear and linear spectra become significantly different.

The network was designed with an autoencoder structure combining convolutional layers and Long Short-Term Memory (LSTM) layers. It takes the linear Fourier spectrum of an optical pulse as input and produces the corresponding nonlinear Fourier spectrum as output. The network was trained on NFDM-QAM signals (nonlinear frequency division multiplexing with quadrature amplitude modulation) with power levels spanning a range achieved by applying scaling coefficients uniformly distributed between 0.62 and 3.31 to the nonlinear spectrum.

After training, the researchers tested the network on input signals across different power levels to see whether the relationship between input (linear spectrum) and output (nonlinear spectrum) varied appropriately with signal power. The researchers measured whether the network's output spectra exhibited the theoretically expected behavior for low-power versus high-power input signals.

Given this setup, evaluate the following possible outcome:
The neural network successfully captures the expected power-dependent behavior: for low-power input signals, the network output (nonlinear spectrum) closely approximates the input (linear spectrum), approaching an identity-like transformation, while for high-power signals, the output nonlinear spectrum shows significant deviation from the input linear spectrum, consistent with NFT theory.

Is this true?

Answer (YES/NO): YES